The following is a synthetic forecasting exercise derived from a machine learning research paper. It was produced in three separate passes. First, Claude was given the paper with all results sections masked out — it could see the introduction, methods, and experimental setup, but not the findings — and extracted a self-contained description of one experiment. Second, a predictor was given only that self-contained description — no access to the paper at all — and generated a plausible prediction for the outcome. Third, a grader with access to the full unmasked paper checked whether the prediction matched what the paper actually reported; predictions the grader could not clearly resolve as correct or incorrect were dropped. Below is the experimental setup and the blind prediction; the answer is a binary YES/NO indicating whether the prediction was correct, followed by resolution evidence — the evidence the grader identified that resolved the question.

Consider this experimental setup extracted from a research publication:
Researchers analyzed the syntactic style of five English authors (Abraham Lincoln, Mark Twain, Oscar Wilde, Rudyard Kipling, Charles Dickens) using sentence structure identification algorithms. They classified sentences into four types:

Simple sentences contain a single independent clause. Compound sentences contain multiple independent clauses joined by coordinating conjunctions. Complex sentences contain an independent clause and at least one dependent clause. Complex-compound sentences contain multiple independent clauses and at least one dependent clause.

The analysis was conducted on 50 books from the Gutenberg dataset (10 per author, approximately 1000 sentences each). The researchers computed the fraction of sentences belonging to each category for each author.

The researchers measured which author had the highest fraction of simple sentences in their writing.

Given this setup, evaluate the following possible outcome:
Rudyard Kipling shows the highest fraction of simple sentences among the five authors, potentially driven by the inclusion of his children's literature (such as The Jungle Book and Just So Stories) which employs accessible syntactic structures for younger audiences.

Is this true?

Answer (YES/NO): YES